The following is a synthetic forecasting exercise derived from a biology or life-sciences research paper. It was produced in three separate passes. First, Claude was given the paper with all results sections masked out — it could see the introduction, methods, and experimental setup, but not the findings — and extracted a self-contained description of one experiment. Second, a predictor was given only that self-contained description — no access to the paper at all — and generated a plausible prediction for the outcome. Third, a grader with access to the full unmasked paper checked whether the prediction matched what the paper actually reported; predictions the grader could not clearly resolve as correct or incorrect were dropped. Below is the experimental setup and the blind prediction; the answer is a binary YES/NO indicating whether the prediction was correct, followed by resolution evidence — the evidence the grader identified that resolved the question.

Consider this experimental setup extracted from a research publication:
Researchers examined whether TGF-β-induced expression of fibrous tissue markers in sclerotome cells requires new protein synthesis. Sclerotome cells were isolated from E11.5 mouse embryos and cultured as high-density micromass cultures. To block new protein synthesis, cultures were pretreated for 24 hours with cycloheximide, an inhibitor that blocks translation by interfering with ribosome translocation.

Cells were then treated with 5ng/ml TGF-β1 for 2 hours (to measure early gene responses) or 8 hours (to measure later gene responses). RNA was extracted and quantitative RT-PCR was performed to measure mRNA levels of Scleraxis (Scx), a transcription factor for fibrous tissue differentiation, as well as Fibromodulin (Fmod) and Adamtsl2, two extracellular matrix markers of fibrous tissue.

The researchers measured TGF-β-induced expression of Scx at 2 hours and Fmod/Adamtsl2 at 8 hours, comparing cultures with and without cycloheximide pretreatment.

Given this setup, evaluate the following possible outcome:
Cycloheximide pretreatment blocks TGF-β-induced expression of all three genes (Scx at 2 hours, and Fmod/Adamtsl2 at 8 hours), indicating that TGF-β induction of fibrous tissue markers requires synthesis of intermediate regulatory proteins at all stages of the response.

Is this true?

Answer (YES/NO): NO